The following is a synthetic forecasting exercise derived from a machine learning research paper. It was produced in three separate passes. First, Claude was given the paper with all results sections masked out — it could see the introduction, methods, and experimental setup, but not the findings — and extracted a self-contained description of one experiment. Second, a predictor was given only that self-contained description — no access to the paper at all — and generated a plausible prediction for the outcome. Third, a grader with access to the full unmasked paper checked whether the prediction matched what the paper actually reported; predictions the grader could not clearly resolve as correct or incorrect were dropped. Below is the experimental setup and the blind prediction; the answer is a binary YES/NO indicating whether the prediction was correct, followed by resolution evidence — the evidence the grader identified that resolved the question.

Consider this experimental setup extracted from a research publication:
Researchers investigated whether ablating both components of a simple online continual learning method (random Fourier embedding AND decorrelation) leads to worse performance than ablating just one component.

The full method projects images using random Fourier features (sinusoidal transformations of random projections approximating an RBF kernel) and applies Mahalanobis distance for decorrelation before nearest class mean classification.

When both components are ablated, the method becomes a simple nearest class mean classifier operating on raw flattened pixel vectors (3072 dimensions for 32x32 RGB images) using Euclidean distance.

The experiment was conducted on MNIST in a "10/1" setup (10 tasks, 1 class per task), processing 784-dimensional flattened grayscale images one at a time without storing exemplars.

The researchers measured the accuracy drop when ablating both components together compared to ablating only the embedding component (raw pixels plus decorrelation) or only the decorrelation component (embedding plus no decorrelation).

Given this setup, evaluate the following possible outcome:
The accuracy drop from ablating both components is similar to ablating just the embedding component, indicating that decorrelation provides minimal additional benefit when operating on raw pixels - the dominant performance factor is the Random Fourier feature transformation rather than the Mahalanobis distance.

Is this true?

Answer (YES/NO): NO